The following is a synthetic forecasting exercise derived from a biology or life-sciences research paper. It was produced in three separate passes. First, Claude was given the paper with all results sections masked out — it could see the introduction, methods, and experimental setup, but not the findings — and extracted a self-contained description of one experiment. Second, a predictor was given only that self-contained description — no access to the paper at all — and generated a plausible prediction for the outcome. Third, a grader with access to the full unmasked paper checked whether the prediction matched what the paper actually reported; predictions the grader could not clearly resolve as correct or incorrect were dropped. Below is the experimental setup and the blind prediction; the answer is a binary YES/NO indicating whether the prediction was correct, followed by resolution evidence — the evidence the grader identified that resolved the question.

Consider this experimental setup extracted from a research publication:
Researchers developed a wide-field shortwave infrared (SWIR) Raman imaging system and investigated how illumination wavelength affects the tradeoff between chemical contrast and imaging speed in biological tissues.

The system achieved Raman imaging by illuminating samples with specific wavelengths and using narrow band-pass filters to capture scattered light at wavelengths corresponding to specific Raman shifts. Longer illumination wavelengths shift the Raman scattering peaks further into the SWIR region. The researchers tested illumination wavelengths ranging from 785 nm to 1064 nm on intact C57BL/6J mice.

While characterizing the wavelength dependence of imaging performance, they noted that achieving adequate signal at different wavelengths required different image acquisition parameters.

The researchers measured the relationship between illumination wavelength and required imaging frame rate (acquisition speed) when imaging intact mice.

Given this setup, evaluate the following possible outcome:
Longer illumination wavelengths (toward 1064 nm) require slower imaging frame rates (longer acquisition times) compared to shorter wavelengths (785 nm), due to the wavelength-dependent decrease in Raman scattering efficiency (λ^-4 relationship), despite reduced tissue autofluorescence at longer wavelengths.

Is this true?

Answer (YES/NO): YES